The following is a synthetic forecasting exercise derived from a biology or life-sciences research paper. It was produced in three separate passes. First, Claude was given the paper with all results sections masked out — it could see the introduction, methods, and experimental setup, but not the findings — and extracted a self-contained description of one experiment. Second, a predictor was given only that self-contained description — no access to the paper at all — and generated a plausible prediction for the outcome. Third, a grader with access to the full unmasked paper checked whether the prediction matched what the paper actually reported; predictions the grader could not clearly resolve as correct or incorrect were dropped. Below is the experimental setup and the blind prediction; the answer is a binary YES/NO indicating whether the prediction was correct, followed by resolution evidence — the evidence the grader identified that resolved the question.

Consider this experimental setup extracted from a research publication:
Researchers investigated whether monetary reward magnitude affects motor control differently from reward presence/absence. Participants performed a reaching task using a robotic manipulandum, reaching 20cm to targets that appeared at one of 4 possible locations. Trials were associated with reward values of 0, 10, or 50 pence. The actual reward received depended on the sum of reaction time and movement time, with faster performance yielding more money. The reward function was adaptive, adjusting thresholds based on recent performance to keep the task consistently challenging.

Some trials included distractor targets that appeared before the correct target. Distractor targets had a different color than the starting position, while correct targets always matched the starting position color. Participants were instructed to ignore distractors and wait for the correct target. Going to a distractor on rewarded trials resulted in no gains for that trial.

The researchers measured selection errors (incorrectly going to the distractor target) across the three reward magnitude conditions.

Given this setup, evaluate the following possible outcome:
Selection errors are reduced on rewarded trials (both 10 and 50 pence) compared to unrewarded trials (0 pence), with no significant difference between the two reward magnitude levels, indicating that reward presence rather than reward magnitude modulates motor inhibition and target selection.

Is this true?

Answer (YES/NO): YES